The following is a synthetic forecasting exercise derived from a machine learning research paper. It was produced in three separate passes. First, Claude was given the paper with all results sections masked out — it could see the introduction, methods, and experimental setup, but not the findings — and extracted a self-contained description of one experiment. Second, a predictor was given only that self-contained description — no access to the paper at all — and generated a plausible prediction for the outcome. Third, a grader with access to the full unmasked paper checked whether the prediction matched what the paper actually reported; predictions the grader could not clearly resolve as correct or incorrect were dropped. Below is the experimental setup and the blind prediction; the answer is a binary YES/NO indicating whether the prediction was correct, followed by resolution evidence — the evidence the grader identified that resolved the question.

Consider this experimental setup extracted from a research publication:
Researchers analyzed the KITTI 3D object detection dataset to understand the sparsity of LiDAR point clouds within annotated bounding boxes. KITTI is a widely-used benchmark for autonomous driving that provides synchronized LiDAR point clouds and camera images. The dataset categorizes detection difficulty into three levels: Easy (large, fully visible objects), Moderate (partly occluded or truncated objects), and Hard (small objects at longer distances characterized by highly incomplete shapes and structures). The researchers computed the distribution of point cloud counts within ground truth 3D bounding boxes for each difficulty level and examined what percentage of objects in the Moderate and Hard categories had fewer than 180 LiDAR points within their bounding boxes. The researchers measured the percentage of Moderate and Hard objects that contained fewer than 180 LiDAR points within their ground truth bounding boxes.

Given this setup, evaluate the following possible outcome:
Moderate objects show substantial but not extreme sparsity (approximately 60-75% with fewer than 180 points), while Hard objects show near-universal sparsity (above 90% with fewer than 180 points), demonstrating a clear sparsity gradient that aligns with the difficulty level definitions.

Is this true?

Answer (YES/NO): NO